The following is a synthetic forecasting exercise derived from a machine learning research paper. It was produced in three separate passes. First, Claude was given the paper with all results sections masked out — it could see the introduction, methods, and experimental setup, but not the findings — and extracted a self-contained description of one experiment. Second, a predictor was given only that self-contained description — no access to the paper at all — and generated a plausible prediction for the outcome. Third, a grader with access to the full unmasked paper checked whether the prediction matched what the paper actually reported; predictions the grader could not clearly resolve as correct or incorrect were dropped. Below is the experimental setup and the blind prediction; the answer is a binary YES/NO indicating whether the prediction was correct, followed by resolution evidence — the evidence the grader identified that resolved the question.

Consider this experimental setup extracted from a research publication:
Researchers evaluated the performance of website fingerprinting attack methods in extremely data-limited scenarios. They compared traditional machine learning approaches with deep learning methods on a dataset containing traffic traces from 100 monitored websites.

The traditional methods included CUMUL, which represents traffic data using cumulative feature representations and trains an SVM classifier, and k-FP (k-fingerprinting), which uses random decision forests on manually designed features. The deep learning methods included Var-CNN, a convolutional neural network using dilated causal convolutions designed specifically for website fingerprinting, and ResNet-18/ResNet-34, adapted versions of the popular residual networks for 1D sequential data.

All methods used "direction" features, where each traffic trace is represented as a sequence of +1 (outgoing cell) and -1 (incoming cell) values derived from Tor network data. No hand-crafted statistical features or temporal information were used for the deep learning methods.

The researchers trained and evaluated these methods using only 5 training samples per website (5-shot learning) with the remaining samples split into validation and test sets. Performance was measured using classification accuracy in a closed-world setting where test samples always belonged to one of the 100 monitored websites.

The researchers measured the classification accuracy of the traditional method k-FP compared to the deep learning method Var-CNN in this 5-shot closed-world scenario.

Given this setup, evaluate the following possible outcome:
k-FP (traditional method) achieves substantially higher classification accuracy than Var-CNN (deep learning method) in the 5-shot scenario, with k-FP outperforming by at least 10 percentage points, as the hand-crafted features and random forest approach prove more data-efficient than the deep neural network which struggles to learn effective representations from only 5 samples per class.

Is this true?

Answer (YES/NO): YES